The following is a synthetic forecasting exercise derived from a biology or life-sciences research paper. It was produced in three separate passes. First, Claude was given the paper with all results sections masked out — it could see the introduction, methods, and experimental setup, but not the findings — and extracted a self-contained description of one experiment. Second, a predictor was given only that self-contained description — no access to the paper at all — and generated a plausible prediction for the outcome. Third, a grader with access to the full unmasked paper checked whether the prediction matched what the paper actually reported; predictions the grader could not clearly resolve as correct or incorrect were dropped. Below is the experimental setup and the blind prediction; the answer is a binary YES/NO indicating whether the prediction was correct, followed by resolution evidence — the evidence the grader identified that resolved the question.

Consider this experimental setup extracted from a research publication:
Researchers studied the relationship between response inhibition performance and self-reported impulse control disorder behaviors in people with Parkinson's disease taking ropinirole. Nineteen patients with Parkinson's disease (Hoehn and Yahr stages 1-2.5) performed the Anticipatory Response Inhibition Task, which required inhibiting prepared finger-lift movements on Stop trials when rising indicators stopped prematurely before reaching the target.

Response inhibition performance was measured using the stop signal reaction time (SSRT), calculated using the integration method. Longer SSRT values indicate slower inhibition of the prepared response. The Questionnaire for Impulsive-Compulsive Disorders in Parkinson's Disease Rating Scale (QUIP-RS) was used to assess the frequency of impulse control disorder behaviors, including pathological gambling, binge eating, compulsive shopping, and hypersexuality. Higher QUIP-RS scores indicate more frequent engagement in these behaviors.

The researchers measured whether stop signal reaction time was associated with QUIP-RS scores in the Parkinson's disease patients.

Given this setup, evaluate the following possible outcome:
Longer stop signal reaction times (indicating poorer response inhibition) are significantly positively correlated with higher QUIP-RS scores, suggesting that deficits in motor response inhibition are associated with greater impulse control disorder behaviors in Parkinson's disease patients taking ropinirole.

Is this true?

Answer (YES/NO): YES